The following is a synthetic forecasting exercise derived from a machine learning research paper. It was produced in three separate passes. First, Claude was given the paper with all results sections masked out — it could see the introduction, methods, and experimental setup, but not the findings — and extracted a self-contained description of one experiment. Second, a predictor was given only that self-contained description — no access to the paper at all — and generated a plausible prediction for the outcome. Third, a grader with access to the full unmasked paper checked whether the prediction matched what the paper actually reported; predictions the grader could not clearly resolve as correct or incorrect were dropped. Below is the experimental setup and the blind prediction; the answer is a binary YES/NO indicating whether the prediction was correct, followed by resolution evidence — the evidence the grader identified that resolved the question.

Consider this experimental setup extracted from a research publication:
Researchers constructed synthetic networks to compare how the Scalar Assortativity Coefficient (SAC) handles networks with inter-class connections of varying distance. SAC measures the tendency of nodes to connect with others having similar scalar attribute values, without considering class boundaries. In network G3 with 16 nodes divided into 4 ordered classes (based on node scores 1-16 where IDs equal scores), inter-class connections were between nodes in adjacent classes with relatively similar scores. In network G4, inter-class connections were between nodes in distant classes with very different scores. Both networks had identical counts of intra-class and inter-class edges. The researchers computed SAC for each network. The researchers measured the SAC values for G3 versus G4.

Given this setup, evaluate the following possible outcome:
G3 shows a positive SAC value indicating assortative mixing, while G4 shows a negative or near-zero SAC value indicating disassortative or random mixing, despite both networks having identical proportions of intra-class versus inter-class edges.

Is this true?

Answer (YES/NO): NO